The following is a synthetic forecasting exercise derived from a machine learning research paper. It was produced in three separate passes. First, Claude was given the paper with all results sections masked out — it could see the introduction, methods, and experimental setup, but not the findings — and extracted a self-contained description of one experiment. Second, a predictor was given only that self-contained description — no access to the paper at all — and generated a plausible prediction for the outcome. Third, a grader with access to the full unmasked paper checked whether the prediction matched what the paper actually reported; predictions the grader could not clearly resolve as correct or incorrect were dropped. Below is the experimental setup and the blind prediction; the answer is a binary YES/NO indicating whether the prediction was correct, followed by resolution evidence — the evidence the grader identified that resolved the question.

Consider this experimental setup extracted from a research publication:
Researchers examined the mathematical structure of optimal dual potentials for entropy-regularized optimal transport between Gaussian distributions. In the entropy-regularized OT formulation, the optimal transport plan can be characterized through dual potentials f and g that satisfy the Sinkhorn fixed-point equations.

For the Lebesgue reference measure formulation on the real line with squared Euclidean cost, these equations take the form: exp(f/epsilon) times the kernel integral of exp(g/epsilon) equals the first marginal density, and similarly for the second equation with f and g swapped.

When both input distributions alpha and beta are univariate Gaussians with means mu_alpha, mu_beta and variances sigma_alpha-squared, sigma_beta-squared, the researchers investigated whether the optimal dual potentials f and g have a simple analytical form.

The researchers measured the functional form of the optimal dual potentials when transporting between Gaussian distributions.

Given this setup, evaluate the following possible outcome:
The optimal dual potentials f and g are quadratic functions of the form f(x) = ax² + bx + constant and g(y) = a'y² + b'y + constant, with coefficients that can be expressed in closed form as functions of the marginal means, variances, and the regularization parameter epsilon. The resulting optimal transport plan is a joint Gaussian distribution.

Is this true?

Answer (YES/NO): YES